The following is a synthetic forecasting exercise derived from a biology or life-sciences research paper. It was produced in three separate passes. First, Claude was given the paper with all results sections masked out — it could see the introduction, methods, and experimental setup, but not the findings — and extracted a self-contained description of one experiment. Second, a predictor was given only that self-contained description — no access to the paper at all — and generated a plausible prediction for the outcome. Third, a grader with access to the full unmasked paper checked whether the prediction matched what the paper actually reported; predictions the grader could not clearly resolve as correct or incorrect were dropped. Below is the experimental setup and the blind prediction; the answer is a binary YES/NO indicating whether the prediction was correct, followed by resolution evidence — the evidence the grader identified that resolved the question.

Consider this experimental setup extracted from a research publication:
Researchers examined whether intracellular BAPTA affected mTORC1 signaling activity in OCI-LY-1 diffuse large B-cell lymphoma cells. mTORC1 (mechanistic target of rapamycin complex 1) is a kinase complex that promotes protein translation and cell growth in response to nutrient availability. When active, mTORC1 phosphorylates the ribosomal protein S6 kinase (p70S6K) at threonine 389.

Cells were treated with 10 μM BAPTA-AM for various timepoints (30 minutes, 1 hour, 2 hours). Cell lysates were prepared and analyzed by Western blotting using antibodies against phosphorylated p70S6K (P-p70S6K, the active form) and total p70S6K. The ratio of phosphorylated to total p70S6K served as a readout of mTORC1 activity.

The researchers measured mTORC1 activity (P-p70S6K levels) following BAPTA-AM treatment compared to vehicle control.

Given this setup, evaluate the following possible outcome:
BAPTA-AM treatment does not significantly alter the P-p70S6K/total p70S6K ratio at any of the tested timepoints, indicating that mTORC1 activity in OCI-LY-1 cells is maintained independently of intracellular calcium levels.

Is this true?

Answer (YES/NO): NO